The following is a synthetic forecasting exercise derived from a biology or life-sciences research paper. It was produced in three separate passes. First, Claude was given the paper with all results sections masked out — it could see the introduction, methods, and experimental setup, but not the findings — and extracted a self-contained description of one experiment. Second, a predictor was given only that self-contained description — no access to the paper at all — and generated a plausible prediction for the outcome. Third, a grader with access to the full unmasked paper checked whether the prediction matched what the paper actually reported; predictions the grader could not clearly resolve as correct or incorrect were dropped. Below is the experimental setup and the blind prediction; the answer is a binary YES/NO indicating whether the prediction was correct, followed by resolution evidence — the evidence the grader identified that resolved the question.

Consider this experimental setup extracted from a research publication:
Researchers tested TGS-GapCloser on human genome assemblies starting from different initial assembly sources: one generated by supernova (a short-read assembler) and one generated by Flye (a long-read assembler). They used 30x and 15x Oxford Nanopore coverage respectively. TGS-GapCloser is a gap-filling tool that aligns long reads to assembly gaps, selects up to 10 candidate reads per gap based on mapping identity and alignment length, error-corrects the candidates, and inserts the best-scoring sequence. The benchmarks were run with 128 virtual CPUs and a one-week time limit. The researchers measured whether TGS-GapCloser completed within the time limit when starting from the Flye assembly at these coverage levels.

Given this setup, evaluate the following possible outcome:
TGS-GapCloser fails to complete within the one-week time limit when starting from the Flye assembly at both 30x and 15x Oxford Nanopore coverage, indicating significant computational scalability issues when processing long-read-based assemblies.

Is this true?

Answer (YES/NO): YES